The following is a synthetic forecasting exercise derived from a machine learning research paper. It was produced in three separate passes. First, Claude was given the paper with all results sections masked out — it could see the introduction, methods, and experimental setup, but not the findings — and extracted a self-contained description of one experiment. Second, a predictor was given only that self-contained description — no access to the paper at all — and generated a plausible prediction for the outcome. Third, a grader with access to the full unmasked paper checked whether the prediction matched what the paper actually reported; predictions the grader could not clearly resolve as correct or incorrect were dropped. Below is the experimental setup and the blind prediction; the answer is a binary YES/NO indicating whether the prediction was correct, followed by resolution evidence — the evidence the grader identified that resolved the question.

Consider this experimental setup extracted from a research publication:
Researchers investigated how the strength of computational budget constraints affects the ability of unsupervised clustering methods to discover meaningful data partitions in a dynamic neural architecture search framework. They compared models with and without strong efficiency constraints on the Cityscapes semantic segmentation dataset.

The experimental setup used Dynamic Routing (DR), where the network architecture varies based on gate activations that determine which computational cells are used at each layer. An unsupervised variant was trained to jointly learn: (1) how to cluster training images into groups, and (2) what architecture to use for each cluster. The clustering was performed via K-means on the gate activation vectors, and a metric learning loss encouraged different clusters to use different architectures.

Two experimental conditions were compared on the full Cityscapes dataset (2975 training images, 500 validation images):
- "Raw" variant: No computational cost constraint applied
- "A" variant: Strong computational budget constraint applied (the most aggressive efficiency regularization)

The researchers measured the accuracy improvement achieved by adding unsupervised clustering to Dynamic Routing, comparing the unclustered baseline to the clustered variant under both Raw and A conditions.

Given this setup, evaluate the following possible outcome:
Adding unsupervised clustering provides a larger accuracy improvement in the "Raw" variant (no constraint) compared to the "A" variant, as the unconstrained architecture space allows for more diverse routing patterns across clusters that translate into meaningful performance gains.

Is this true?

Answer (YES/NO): NO